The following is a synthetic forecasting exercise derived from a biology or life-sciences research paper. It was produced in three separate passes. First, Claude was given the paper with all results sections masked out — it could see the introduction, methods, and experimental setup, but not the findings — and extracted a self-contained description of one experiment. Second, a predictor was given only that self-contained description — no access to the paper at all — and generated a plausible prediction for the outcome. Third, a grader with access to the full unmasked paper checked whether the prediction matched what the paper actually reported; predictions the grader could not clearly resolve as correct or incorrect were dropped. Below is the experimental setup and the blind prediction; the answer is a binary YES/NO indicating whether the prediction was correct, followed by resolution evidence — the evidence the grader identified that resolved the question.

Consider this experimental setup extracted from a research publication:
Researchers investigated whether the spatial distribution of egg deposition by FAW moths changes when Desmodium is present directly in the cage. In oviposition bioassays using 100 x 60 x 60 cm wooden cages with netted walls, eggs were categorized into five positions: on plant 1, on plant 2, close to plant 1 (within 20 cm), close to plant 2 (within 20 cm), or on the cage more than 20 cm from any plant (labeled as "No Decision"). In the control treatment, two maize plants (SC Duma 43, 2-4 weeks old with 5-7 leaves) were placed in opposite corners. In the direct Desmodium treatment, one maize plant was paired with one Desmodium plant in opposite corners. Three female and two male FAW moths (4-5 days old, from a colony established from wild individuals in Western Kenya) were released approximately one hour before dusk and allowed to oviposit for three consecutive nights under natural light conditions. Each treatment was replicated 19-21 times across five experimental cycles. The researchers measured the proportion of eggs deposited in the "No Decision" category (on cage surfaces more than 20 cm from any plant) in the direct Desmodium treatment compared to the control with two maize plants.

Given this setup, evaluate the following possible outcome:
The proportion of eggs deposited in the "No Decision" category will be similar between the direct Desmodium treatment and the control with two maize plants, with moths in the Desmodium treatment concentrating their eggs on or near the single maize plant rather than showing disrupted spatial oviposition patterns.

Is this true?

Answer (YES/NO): YES